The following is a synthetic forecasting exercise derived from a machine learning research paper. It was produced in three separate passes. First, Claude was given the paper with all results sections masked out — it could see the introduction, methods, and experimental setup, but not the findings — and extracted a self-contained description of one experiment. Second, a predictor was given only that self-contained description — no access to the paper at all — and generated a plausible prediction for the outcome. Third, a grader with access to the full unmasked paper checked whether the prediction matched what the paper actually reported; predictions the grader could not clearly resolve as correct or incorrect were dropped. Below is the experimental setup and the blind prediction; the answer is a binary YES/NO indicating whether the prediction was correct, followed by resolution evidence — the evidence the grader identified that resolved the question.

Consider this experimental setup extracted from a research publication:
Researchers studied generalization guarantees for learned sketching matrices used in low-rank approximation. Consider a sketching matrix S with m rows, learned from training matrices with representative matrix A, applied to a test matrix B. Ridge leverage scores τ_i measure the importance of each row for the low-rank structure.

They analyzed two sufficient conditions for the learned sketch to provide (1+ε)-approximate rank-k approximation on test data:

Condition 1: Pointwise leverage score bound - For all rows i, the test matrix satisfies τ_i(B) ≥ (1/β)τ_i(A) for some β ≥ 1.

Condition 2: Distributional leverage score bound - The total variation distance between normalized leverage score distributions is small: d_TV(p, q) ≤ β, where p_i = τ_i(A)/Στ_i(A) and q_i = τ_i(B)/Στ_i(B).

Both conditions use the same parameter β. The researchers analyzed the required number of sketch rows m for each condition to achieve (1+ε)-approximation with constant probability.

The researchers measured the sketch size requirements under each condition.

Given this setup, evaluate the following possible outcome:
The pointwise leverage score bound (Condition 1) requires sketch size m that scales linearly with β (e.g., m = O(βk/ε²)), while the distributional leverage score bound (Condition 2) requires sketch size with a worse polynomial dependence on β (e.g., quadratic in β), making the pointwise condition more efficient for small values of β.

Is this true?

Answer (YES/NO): NO